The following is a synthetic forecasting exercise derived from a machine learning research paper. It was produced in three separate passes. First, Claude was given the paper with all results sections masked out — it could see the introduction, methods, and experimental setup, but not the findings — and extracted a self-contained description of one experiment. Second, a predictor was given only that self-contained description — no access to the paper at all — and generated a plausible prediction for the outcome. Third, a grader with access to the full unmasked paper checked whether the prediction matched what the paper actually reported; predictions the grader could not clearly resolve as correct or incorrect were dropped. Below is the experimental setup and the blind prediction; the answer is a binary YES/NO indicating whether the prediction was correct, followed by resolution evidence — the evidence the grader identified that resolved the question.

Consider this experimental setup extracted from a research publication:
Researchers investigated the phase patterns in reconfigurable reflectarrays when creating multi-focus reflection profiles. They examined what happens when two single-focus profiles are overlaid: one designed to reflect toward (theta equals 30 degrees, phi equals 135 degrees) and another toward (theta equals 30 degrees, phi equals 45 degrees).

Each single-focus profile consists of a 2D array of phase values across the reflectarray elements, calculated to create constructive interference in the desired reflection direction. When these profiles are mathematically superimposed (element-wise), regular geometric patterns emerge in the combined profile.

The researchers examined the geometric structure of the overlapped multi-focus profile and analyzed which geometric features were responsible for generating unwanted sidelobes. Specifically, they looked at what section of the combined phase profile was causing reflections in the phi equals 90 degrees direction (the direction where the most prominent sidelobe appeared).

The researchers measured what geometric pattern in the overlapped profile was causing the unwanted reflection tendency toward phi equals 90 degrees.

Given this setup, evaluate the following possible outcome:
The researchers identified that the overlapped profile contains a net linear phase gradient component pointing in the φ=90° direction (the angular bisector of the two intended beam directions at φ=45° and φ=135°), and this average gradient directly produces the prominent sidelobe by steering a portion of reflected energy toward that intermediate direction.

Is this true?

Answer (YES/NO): NO